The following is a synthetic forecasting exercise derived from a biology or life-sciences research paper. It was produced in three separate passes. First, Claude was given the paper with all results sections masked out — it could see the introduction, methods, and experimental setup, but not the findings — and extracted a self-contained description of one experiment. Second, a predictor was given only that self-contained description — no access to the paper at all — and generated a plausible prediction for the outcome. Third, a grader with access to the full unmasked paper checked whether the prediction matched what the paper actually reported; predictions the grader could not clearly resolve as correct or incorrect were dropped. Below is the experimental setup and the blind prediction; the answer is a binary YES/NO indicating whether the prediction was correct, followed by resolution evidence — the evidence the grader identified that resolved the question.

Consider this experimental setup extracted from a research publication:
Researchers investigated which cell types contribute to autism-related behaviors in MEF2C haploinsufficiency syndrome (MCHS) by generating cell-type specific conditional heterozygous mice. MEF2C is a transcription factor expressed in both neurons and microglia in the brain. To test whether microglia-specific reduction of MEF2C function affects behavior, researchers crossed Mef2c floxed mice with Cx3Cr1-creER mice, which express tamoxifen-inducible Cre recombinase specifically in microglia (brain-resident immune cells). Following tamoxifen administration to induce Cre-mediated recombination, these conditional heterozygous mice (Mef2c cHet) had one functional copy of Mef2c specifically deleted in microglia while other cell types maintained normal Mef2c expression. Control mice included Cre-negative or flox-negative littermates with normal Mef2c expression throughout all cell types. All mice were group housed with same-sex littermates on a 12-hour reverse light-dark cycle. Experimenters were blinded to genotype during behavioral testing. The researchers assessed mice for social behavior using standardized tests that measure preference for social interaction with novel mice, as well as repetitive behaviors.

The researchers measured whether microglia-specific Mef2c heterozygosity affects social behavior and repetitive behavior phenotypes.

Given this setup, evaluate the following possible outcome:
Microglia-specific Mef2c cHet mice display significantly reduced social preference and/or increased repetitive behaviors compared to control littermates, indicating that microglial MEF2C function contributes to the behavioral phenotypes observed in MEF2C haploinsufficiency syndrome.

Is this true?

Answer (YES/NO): YES